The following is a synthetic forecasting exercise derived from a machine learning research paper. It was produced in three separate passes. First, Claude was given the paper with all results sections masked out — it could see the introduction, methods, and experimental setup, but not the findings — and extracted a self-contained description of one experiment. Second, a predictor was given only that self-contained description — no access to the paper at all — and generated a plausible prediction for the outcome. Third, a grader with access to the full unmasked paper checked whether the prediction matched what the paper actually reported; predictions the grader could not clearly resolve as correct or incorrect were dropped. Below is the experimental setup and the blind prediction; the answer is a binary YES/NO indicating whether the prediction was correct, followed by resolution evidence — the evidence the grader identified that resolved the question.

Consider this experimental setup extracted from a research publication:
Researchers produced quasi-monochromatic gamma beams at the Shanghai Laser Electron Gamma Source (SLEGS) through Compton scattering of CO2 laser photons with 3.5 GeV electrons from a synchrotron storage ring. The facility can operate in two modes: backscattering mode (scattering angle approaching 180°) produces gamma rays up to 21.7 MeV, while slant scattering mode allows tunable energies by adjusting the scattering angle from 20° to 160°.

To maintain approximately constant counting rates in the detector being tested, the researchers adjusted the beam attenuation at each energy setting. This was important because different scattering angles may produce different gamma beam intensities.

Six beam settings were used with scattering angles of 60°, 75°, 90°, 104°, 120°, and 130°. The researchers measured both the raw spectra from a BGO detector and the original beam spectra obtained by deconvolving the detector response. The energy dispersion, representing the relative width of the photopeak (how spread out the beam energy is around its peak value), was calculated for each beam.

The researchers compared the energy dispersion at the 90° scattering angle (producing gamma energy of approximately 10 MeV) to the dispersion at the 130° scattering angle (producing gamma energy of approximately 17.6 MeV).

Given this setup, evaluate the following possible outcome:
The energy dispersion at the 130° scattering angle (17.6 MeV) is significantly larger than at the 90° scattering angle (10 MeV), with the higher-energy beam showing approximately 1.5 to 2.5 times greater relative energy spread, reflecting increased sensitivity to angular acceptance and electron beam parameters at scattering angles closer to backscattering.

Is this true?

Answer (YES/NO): NO